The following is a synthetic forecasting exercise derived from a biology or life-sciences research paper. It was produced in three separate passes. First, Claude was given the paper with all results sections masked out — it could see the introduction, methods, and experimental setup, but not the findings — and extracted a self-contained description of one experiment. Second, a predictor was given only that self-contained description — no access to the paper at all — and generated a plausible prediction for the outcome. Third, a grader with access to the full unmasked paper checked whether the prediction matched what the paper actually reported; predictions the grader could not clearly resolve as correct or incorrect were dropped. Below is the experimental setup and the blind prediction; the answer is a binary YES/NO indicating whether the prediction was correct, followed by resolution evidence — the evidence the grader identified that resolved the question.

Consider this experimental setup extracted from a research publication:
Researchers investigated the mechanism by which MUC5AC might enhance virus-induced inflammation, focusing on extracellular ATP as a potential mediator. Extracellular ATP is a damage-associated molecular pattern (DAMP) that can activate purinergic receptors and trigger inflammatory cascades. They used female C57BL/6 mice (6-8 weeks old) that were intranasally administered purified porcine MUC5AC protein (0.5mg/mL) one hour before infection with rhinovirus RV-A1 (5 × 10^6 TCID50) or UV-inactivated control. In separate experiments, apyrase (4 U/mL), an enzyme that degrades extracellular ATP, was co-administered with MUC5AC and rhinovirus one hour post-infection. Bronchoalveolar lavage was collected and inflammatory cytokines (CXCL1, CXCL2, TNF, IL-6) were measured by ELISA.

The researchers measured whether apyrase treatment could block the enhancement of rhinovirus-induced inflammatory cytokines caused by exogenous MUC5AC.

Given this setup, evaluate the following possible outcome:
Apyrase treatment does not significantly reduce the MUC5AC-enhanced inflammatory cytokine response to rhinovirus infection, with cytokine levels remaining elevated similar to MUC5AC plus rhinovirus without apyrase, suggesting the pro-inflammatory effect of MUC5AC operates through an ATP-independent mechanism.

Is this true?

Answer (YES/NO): NO